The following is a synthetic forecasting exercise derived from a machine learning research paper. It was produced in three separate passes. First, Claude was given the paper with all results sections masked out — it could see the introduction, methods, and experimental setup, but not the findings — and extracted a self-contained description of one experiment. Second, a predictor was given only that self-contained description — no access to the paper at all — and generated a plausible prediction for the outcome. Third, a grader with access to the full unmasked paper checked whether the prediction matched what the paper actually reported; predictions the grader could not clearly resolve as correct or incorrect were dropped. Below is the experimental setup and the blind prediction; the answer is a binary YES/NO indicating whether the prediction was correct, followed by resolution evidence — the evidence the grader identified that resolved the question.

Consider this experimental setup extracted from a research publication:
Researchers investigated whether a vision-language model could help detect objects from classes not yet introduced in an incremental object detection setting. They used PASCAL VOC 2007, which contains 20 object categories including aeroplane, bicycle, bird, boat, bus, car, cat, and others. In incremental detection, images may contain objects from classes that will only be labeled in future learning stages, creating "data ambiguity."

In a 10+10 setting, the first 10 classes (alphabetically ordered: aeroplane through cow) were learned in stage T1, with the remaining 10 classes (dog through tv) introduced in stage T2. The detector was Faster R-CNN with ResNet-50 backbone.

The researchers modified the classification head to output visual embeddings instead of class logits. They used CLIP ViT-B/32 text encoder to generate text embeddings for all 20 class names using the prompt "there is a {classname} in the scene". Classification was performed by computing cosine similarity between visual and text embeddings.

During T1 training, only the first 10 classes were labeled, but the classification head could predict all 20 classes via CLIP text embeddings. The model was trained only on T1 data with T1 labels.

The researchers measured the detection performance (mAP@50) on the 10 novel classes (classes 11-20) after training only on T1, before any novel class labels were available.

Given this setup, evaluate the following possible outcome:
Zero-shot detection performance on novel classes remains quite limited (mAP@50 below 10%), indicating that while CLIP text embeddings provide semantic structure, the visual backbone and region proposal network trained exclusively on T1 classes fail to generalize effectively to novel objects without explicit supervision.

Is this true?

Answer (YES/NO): YES